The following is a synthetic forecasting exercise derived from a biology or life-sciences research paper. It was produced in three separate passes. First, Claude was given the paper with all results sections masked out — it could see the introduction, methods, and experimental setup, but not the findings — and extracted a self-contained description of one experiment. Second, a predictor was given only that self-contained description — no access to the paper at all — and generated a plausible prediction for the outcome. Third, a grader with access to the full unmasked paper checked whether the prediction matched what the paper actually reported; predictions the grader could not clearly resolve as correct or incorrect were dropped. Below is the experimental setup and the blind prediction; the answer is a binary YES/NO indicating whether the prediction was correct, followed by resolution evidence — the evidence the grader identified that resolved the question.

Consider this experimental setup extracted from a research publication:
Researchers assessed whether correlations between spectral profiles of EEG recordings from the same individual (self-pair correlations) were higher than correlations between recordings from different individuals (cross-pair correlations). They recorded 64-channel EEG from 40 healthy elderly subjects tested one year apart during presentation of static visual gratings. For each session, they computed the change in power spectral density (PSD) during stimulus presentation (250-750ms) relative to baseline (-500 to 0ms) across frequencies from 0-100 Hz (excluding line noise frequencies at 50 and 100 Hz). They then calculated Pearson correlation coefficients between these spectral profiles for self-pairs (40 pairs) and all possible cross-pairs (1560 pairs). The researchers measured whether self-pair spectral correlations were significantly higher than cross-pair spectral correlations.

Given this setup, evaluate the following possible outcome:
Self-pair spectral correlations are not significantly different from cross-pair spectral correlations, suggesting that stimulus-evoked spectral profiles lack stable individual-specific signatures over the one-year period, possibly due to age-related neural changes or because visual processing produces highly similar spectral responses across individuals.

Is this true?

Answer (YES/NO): NO